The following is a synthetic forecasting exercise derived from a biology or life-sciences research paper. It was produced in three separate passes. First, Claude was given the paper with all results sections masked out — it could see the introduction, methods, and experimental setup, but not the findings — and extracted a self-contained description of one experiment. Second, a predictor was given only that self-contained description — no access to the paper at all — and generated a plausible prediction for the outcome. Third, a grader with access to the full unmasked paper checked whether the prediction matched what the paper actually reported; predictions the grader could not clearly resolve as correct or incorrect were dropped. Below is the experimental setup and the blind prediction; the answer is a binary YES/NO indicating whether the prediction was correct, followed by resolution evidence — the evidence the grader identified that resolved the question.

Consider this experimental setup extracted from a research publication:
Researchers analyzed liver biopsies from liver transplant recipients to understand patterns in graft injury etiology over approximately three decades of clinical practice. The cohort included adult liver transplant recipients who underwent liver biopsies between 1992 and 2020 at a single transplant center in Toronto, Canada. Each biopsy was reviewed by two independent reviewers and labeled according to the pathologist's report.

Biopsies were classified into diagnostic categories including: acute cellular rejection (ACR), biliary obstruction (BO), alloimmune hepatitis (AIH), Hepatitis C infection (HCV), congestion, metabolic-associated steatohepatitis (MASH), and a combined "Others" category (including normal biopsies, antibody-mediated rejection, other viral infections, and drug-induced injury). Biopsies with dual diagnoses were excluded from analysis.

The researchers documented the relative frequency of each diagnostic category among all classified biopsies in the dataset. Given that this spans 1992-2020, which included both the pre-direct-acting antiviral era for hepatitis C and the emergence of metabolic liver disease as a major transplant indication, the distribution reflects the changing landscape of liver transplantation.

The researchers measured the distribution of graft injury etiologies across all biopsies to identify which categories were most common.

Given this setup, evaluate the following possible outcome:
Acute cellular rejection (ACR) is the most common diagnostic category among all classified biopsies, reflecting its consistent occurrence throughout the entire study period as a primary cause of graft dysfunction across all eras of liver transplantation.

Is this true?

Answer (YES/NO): NO